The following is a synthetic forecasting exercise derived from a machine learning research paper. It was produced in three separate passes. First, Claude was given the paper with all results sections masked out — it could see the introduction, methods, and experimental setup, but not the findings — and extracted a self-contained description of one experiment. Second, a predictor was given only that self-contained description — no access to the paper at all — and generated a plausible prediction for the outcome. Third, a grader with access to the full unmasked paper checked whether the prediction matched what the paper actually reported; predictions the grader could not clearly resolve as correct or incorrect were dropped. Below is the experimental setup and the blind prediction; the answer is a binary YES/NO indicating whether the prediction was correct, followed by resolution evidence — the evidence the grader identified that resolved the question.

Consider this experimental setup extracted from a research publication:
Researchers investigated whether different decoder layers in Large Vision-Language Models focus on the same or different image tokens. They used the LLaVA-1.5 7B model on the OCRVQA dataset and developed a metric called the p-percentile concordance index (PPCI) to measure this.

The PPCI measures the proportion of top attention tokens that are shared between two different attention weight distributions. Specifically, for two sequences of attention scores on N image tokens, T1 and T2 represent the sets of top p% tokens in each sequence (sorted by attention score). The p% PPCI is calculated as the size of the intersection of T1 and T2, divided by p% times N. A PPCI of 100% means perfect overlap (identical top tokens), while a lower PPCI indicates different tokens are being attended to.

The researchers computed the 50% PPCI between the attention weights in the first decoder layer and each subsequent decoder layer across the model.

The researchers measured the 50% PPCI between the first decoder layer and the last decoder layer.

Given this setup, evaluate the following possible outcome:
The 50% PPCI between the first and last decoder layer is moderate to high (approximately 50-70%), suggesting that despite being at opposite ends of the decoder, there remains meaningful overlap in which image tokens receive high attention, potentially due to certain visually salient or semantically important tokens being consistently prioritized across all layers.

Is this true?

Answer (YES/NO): YES